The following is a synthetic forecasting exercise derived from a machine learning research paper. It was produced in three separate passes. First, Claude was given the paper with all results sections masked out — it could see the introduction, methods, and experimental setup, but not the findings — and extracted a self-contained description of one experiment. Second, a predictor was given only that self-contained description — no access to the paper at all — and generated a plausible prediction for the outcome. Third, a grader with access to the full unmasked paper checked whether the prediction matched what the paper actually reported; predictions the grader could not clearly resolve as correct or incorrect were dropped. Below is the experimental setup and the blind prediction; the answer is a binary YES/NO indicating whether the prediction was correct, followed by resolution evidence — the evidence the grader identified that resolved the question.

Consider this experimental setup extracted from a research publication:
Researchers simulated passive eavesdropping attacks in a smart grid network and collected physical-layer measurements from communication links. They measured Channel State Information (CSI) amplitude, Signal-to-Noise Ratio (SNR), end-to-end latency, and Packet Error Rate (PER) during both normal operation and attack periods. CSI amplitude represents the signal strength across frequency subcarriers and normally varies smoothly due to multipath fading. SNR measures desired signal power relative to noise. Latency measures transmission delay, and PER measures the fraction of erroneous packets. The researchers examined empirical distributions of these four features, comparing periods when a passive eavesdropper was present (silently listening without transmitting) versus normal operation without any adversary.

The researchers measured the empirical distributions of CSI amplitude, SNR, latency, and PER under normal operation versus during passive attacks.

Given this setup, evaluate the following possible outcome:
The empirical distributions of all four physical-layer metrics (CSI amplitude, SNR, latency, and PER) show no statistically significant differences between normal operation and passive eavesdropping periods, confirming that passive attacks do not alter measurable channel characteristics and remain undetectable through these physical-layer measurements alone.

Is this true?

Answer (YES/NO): NO